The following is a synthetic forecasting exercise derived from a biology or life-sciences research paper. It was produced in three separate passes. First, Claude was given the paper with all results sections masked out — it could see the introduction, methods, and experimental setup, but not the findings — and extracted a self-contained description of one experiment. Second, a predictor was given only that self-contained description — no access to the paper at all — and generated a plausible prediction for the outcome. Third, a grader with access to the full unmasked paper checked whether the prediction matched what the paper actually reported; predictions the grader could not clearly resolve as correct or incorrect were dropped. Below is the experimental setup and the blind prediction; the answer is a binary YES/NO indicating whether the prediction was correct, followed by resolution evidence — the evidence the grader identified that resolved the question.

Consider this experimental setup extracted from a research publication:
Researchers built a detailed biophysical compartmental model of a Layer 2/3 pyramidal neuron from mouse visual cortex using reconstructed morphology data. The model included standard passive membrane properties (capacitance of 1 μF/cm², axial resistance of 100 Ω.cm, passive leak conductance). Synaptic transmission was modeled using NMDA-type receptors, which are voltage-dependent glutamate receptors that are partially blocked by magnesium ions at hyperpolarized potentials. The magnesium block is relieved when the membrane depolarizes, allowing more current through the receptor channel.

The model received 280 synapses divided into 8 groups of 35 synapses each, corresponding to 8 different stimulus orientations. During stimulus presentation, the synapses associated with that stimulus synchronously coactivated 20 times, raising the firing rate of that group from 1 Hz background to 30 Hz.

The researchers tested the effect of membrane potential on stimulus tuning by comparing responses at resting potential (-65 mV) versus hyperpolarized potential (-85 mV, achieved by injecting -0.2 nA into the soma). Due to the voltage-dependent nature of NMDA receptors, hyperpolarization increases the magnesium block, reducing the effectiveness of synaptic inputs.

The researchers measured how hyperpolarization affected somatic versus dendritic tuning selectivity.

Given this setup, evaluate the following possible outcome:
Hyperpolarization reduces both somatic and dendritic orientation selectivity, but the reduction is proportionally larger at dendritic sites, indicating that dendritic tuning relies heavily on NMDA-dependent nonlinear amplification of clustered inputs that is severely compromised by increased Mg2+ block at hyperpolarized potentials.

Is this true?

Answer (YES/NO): NO